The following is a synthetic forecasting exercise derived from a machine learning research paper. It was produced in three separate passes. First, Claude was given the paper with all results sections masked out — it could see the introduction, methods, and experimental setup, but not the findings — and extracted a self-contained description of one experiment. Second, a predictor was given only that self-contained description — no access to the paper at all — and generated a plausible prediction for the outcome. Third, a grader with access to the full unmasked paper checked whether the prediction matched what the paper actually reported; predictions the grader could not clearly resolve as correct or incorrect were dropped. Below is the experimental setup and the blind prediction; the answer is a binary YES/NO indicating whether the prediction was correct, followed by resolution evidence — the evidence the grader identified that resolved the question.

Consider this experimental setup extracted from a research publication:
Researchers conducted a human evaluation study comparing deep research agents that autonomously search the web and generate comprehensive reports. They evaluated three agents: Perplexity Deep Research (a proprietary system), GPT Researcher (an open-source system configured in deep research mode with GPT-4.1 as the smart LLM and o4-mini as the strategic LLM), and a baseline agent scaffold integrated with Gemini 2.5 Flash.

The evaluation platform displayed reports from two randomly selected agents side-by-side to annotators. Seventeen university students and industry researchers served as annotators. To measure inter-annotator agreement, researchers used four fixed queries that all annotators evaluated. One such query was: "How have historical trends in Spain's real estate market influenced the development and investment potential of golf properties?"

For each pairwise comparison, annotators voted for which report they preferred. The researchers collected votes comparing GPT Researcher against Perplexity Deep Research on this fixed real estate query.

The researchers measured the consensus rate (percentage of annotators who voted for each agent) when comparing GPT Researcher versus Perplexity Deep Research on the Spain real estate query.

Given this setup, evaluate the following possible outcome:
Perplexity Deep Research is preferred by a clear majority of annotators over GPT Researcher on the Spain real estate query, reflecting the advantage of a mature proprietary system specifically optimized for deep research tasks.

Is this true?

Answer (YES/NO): NO